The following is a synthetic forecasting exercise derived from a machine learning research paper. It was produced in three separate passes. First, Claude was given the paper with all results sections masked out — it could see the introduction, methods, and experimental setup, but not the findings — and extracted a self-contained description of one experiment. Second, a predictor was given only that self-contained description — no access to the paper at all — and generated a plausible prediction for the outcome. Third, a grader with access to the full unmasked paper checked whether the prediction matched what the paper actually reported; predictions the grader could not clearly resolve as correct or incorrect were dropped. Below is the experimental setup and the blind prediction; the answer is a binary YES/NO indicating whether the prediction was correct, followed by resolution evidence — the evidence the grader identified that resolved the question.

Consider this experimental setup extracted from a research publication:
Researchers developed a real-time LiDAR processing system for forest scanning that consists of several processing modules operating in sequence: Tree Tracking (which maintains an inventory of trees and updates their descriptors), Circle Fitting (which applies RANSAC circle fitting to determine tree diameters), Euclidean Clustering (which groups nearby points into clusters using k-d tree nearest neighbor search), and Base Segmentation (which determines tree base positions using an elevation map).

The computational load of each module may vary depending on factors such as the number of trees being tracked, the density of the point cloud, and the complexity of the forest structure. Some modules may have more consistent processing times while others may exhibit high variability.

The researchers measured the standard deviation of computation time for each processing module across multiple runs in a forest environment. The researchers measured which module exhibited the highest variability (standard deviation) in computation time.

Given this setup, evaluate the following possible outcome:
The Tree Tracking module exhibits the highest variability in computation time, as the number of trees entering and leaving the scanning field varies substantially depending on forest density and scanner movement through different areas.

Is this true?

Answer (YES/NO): NO